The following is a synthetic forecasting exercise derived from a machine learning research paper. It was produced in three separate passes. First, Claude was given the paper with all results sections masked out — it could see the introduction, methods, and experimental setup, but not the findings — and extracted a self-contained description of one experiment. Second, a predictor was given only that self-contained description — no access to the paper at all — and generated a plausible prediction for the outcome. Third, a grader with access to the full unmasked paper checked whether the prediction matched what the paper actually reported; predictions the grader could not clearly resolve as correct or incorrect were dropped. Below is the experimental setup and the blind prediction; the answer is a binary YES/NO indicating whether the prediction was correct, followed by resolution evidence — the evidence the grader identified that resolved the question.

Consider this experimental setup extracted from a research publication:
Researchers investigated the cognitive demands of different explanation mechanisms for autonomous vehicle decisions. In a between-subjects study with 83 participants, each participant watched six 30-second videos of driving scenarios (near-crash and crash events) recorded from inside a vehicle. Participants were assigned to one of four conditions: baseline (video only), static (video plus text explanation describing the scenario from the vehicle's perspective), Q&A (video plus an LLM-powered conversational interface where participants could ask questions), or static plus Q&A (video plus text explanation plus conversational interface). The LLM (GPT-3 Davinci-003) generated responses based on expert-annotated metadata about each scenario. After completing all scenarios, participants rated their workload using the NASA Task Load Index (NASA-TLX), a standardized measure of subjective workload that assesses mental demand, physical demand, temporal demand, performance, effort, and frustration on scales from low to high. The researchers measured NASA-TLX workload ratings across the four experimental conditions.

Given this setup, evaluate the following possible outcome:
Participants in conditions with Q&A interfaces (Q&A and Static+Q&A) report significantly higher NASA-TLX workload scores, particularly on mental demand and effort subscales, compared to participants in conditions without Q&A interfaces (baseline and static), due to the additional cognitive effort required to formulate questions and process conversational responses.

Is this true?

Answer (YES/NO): NO